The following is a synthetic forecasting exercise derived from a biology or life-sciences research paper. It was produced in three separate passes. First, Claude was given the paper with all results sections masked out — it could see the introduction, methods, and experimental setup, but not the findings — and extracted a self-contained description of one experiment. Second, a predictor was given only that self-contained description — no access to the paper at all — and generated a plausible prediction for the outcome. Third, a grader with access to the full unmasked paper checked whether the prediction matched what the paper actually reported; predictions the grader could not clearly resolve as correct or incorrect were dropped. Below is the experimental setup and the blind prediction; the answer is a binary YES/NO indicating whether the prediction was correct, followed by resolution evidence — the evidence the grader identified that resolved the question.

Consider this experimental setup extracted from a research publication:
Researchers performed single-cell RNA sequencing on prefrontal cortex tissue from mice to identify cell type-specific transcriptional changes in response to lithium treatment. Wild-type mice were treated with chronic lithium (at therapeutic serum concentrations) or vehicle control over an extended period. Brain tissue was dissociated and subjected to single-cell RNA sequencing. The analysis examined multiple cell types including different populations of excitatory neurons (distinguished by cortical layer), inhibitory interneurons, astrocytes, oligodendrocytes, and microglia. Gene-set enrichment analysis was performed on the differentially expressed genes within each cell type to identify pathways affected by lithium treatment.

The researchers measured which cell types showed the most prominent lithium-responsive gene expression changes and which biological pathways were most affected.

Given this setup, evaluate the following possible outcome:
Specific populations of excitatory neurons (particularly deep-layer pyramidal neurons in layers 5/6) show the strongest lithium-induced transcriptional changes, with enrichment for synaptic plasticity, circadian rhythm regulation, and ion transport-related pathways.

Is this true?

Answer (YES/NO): NO